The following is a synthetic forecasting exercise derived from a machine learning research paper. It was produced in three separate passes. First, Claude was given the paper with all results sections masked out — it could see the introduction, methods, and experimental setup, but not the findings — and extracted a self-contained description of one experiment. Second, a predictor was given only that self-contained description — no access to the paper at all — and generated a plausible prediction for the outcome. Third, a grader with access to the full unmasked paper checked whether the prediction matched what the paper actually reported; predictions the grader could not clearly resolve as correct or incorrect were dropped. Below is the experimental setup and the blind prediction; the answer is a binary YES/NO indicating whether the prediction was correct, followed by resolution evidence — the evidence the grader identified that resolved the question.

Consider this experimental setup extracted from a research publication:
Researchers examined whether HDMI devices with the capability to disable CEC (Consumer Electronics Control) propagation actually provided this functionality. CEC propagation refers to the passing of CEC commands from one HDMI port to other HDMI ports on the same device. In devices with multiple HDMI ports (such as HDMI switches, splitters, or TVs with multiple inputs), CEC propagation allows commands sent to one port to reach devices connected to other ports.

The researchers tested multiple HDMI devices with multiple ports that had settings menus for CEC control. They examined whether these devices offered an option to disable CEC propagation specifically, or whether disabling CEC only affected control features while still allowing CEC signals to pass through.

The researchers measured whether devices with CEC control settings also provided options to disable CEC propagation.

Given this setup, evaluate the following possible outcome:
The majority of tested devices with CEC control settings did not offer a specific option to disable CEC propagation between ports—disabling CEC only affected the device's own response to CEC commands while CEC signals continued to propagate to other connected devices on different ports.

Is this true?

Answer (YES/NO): NO